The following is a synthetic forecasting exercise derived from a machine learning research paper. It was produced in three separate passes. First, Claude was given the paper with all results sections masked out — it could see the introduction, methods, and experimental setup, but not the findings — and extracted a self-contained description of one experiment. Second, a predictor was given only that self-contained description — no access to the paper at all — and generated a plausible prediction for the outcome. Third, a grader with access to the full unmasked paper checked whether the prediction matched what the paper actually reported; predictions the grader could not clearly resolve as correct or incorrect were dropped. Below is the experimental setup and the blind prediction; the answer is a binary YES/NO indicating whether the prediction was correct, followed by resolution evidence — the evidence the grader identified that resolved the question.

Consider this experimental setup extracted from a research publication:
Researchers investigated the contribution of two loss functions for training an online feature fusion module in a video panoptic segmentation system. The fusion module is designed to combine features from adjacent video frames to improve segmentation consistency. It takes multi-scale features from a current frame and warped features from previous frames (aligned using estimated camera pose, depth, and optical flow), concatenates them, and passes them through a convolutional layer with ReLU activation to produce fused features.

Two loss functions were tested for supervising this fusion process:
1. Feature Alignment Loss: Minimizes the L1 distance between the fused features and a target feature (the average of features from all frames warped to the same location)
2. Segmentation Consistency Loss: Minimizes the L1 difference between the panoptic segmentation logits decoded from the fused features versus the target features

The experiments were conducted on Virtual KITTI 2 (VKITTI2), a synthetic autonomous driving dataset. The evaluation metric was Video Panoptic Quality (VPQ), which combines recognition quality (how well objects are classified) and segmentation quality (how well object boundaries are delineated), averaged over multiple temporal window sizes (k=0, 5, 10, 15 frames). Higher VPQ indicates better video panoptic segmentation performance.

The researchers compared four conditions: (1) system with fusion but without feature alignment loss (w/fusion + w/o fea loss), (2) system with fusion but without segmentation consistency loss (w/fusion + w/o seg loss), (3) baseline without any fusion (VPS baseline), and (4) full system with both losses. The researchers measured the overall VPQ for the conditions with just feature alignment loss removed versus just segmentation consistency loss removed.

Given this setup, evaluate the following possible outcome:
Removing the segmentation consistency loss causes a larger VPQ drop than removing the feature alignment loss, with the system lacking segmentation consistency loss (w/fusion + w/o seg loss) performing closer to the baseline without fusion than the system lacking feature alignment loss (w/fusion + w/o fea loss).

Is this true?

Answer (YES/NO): NO